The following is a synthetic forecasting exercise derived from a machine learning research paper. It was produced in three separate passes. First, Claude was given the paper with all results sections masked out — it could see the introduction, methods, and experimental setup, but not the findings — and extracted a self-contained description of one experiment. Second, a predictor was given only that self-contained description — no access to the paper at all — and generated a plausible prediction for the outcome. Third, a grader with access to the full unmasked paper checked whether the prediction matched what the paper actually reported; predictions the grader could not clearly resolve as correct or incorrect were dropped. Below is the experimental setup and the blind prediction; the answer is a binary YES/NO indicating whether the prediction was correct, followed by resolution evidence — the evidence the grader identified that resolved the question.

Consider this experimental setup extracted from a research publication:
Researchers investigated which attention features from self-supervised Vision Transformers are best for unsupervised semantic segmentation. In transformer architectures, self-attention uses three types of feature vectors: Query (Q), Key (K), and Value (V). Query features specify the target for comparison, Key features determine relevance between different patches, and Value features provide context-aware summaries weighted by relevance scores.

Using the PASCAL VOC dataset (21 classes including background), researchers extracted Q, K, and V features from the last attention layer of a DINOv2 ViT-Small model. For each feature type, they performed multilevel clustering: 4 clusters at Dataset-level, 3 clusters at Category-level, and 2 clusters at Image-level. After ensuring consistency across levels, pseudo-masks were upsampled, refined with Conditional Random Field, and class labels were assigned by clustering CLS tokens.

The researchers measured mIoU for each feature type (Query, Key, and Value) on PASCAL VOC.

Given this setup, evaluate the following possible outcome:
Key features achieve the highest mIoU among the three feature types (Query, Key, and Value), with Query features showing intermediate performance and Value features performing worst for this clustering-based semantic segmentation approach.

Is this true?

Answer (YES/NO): NO